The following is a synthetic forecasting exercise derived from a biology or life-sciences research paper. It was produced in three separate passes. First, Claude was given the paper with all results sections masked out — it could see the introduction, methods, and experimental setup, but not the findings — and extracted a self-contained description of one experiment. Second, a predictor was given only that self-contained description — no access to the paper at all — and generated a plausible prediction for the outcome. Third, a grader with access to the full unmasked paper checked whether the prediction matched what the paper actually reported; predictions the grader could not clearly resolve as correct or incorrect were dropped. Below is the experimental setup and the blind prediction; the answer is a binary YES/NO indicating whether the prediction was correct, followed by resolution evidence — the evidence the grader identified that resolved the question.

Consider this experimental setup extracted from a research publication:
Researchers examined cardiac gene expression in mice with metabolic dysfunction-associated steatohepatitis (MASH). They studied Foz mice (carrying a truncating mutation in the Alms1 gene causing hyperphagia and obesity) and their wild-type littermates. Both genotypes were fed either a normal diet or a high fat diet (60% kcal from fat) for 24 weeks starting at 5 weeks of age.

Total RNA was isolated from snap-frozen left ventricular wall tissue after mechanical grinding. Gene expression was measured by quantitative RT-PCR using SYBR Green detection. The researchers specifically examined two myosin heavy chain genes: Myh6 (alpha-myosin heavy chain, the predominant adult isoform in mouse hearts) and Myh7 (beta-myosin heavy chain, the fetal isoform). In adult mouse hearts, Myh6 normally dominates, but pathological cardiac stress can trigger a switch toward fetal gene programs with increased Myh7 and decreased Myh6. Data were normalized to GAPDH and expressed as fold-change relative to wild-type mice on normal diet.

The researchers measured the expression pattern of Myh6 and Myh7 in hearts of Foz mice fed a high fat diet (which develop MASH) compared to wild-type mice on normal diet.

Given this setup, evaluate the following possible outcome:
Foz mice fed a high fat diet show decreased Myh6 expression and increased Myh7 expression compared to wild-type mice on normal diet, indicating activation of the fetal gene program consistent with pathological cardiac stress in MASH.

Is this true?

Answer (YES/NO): YES